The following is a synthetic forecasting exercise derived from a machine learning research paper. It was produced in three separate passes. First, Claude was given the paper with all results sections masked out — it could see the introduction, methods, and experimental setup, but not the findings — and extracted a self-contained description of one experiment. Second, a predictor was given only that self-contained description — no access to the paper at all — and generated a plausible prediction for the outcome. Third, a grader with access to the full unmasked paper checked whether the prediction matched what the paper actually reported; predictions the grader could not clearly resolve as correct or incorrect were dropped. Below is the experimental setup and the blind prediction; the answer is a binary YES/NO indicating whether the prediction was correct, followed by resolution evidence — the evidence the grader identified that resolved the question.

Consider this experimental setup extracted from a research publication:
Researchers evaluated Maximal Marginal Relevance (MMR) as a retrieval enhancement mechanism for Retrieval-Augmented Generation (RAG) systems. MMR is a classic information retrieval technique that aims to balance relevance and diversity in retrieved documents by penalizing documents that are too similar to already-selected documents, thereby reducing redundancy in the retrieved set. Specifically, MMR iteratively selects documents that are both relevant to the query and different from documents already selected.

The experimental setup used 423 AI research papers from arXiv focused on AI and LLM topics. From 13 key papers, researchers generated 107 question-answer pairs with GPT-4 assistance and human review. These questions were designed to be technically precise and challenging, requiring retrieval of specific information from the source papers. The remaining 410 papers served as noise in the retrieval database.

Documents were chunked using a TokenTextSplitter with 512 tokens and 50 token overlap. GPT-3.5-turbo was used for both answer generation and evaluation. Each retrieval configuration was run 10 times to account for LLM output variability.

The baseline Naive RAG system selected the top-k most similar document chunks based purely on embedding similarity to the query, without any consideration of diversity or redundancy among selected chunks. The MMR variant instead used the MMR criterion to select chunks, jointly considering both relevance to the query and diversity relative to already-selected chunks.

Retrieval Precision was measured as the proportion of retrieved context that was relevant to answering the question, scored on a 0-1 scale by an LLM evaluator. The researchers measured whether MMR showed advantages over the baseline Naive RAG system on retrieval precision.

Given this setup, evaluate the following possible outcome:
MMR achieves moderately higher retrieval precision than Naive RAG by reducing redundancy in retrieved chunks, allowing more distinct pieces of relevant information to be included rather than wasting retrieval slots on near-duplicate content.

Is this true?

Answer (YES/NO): NO